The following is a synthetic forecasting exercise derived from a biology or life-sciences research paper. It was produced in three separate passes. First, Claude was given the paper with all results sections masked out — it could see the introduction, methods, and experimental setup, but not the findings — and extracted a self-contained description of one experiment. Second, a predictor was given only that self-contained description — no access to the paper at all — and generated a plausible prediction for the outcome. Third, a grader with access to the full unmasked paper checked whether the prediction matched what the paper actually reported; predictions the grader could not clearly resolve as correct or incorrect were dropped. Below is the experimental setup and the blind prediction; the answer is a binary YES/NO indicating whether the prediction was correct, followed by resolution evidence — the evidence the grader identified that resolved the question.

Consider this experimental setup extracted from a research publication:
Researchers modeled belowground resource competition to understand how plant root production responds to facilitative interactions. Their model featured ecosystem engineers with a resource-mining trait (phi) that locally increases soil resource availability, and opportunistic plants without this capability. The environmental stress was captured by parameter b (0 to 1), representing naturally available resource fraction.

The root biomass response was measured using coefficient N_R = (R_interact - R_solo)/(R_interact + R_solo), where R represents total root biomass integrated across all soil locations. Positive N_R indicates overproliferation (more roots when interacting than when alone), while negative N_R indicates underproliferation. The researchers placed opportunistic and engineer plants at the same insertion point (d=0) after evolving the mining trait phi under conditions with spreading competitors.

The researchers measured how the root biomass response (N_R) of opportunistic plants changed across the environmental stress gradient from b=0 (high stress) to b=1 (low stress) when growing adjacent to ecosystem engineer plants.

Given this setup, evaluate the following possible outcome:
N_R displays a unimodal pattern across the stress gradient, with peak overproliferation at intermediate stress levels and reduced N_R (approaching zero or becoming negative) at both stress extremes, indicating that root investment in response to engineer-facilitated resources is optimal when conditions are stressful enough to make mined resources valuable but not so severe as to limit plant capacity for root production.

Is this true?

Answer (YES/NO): NO